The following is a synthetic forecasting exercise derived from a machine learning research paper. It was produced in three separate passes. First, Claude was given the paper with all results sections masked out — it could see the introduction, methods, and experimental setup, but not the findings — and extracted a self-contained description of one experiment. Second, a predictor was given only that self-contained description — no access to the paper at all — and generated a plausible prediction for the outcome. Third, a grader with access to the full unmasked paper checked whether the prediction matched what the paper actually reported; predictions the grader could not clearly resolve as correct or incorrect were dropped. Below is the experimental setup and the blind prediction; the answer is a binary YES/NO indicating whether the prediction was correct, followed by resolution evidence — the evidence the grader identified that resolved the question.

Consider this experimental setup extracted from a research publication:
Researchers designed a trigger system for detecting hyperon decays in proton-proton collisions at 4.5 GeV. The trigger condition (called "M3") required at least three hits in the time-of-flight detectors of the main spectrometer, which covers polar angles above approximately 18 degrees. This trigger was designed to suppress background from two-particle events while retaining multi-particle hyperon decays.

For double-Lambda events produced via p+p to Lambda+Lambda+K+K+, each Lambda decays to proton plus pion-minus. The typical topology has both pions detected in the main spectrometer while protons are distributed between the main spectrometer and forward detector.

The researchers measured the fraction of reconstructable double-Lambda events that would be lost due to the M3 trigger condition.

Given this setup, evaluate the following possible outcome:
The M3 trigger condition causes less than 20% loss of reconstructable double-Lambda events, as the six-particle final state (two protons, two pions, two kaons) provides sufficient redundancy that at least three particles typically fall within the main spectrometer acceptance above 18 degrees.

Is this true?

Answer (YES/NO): YES